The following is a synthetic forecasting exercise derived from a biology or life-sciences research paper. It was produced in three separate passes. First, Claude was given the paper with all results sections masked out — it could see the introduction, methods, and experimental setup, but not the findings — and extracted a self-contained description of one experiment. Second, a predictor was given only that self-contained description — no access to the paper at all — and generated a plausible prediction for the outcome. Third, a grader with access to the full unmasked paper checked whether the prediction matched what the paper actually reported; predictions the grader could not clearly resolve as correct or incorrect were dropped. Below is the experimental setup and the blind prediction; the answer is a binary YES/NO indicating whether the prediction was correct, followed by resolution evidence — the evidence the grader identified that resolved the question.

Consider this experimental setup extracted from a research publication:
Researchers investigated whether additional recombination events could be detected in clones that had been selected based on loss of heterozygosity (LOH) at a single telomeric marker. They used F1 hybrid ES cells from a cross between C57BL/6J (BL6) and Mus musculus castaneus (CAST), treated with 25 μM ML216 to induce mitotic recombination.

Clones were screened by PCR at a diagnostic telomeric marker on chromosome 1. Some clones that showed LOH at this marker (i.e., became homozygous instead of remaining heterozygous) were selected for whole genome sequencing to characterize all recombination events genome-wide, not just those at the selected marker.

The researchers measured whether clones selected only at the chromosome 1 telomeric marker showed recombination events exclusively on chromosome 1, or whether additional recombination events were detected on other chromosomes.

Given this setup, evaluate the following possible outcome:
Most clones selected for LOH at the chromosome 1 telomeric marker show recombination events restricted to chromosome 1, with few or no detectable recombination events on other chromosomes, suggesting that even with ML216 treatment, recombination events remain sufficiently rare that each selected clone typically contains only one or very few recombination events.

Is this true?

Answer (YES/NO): YES